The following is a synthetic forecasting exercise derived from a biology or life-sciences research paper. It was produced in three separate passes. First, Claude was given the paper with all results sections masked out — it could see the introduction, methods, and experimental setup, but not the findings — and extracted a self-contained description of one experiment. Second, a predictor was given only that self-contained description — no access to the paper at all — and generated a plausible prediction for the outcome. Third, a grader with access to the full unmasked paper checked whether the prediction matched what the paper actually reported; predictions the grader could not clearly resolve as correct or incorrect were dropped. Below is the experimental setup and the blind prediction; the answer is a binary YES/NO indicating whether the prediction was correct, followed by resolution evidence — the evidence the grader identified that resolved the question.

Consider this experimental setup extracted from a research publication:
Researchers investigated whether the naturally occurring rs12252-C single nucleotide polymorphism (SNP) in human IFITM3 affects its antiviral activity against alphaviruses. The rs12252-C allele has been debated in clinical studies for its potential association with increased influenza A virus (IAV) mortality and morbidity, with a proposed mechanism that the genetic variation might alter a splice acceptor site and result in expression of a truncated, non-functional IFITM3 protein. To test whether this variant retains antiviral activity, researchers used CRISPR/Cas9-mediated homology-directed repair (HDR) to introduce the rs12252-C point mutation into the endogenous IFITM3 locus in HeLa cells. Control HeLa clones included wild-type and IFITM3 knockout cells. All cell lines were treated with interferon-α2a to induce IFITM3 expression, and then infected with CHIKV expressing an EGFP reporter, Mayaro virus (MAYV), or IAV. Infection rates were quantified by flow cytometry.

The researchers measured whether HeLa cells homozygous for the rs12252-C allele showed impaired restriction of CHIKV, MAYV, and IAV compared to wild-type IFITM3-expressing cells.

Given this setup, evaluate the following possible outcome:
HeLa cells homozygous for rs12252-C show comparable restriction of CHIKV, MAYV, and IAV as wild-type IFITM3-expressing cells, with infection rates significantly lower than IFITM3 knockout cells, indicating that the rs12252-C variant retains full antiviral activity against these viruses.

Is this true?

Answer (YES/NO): YES